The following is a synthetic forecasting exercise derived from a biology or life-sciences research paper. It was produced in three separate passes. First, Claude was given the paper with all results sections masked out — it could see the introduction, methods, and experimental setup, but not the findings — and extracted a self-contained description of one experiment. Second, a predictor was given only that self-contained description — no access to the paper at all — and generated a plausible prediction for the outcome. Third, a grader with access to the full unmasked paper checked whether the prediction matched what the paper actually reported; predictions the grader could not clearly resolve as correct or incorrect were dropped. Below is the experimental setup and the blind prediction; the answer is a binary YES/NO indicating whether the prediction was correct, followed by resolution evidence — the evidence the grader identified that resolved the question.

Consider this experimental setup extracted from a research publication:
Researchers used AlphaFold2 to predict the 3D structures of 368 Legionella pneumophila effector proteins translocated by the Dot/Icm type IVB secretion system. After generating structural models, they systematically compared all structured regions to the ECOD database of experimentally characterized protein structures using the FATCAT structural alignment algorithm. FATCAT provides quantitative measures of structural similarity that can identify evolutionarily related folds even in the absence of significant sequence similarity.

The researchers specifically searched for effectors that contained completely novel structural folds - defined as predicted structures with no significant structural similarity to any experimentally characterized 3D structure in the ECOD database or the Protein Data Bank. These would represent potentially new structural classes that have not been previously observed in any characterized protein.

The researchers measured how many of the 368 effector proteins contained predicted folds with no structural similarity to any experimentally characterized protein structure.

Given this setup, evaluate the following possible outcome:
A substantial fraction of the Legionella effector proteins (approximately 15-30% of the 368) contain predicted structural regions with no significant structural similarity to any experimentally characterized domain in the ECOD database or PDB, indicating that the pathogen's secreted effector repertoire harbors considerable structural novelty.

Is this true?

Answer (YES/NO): NO